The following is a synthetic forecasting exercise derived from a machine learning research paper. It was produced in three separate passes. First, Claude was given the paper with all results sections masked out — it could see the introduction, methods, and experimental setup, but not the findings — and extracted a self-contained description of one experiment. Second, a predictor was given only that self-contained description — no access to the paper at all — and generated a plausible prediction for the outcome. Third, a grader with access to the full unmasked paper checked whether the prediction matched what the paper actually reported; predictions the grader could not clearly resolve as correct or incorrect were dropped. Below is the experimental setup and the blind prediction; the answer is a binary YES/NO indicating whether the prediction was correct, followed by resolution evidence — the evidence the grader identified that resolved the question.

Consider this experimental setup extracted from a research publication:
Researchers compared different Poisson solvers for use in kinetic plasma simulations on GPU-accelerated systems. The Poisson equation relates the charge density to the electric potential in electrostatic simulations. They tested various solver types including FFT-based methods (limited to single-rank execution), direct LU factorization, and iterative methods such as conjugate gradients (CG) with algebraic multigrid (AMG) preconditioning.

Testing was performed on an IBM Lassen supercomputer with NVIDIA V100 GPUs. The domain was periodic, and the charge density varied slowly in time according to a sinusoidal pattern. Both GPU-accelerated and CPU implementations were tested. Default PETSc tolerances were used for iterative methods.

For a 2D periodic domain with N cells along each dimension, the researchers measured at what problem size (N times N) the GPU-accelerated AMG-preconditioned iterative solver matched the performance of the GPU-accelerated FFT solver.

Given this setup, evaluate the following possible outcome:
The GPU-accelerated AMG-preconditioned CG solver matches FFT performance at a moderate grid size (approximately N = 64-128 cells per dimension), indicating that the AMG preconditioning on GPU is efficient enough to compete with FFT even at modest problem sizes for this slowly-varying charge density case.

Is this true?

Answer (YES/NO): NO